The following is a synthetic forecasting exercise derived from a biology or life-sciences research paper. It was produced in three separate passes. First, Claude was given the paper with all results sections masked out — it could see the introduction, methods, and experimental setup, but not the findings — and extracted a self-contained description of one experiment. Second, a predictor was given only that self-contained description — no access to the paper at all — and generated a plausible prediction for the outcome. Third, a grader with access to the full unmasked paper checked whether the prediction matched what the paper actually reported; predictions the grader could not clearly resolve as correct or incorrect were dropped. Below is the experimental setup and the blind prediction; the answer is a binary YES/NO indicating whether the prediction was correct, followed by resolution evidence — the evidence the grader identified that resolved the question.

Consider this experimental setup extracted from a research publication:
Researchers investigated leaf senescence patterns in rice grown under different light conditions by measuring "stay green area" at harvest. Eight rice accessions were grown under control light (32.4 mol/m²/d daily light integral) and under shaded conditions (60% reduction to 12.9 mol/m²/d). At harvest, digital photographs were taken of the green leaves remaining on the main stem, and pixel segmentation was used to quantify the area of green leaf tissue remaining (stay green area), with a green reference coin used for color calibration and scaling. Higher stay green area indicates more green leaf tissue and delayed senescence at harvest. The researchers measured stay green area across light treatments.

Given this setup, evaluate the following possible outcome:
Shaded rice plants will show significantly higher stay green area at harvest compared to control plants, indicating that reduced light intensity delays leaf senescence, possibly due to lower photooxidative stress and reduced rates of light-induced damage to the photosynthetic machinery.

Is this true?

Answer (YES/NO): YES